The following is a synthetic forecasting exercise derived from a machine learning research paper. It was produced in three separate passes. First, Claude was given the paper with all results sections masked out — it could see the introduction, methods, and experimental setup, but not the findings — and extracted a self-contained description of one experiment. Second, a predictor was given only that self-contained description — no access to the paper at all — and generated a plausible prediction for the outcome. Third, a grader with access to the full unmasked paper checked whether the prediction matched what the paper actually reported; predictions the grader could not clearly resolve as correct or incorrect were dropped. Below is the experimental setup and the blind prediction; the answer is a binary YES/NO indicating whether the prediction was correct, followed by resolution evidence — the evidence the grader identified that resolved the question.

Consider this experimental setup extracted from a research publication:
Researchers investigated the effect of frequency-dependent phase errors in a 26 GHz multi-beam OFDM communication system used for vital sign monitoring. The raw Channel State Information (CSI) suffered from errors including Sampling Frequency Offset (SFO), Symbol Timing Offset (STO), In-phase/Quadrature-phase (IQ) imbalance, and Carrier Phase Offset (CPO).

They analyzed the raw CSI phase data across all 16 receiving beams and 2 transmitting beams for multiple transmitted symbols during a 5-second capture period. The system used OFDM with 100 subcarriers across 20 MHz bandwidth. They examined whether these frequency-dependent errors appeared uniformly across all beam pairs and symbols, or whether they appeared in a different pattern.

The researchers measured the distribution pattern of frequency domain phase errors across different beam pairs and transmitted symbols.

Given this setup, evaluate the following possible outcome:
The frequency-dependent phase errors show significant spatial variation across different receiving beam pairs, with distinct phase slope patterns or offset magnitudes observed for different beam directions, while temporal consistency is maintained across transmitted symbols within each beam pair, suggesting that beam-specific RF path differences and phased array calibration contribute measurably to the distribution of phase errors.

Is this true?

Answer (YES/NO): NO